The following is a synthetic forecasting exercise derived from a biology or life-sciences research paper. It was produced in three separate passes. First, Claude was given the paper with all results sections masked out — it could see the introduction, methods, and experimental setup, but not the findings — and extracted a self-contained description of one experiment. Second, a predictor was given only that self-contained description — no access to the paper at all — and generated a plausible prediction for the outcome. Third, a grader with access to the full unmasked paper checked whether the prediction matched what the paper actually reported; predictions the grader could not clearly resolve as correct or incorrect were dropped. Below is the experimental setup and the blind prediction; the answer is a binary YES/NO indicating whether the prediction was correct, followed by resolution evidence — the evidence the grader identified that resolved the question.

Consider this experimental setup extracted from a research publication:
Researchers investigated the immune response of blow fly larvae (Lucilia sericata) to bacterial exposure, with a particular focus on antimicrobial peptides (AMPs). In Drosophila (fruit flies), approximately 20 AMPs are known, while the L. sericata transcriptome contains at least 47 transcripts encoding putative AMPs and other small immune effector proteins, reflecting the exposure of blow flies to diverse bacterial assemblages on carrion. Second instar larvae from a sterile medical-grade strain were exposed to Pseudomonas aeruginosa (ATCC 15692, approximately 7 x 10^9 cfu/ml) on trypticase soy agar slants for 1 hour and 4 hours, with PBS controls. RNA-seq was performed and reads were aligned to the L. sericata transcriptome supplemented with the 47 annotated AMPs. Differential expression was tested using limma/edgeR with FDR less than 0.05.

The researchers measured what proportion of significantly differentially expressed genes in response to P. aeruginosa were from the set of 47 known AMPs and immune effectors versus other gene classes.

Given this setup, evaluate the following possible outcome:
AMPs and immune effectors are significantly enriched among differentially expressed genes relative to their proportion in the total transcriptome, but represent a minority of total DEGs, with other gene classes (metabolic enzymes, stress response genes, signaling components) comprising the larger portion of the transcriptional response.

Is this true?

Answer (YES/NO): NO